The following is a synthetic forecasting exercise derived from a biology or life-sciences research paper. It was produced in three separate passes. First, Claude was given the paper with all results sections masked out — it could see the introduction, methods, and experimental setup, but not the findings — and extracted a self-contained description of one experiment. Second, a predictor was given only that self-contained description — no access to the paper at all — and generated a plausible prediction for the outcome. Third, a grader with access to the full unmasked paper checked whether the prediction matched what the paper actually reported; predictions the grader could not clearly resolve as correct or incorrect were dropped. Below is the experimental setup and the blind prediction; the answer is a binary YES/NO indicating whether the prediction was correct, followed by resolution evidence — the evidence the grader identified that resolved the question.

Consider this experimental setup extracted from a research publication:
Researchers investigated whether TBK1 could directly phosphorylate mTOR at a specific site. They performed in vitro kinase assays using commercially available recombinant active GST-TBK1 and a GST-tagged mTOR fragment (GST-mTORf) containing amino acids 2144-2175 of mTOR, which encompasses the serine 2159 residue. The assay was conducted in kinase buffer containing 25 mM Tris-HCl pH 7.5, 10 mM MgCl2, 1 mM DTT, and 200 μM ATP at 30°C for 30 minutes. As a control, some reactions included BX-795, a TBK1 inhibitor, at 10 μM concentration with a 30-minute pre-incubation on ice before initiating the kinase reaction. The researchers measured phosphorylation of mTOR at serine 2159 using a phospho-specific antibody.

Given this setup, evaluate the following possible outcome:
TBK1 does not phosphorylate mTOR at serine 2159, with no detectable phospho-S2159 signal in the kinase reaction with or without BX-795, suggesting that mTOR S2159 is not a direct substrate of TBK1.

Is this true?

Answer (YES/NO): NO